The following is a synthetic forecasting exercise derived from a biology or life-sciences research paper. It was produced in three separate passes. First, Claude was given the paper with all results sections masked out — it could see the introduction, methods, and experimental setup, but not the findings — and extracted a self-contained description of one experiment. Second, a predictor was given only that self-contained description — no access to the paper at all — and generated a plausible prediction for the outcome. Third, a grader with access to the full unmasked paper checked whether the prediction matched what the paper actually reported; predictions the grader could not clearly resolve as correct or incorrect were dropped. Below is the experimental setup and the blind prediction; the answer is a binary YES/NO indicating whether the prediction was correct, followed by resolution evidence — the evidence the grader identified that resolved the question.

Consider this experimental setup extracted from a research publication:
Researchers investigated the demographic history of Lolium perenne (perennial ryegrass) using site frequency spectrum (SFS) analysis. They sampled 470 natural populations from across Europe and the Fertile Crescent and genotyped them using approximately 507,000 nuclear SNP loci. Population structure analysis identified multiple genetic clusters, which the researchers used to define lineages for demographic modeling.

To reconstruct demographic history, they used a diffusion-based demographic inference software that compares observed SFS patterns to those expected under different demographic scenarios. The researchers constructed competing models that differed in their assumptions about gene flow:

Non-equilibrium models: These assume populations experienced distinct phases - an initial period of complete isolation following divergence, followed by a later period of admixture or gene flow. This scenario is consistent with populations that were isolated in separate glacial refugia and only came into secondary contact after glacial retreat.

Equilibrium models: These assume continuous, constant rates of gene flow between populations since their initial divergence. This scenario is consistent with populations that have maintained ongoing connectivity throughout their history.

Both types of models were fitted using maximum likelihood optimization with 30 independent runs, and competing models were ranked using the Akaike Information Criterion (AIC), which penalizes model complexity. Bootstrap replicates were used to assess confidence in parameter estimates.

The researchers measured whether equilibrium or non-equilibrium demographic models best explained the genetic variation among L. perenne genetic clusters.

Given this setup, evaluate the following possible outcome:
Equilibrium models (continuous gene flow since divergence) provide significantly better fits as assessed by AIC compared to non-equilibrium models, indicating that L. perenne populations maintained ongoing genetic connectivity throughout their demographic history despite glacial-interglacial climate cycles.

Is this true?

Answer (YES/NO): NO